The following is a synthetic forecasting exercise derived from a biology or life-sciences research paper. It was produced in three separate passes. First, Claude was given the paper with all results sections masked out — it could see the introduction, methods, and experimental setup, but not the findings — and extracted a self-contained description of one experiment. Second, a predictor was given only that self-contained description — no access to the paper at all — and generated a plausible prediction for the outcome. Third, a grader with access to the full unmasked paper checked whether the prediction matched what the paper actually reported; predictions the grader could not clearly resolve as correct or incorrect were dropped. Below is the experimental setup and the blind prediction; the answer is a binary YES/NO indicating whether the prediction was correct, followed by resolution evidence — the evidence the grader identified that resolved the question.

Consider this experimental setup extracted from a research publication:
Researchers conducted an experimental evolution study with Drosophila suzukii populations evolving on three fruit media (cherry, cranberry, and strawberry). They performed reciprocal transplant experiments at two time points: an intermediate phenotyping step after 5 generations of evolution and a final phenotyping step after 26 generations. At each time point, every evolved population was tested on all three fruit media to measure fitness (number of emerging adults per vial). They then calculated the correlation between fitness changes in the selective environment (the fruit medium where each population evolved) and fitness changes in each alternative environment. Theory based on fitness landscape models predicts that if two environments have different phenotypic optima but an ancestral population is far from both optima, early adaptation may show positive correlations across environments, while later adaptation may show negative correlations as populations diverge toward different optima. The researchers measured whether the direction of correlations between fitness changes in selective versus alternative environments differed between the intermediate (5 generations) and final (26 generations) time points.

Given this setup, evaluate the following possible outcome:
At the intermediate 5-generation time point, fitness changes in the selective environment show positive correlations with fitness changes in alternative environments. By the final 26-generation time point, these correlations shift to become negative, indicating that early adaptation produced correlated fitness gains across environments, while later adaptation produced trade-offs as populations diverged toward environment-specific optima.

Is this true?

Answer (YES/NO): NO